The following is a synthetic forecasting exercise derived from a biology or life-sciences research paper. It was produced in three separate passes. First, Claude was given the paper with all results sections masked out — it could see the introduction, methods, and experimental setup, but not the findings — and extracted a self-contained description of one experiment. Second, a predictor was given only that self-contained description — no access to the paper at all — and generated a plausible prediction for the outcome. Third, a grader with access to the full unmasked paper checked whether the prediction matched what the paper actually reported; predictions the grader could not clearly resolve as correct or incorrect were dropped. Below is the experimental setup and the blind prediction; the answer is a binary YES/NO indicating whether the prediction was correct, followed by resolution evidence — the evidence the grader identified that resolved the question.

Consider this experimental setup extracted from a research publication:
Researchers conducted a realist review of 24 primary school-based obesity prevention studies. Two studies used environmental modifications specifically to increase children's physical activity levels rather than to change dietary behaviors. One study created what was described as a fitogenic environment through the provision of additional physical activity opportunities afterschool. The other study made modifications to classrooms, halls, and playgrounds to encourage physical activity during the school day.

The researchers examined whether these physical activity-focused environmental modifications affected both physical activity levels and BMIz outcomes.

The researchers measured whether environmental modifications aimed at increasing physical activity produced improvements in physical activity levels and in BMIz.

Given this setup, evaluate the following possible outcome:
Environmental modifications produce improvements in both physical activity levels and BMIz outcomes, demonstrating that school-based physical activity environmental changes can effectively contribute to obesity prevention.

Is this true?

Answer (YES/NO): NO